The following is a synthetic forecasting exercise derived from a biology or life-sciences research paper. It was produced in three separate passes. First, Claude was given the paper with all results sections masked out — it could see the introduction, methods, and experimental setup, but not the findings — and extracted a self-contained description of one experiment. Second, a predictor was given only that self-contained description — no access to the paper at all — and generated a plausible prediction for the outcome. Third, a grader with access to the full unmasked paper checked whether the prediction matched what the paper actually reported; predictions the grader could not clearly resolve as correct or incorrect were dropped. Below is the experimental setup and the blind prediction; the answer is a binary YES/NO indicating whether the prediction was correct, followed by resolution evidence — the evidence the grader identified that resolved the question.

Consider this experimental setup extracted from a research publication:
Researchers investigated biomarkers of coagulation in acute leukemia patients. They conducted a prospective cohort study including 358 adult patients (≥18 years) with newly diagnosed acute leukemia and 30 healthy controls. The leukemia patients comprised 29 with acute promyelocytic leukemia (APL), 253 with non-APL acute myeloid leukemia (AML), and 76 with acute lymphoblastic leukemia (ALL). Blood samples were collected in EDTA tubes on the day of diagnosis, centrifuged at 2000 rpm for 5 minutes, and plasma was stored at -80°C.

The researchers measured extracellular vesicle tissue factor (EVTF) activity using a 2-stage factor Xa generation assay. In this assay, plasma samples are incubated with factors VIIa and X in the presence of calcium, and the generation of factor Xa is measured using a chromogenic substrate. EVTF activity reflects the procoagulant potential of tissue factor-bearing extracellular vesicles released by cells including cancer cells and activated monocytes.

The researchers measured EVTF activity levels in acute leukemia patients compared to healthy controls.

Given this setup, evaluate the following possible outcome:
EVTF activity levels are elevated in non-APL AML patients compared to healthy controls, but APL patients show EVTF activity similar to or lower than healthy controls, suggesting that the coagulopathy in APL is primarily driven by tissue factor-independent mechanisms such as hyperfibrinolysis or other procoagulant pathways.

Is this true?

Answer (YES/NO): NO